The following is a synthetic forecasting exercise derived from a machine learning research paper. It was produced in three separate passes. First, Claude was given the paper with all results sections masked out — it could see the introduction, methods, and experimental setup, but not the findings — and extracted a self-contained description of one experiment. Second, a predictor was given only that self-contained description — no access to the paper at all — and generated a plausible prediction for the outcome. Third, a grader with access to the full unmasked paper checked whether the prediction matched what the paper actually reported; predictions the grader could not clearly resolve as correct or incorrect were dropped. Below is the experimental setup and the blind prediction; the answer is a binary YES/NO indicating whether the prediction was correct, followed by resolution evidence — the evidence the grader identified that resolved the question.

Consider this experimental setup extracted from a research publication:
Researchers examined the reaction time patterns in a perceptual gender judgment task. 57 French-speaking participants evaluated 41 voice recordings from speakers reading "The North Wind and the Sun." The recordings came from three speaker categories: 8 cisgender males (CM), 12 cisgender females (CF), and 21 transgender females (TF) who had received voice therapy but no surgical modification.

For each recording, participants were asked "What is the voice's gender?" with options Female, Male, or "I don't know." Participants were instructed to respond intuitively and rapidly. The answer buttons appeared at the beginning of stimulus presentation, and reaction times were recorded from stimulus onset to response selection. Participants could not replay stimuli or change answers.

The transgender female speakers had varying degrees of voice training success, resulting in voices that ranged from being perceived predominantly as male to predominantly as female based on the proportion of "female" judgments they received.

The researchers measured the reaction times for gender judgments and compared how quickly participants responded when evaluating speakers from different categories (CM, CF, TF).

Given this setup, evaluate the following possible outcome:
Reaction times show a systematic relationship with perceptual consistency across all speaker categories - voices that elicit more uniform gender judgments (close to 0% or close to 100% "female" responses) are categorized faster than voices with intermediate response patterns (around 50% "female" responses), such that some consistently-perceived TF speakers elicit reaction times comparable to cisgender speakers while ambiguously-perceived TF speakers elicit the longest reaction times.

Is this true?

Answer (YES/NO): YES